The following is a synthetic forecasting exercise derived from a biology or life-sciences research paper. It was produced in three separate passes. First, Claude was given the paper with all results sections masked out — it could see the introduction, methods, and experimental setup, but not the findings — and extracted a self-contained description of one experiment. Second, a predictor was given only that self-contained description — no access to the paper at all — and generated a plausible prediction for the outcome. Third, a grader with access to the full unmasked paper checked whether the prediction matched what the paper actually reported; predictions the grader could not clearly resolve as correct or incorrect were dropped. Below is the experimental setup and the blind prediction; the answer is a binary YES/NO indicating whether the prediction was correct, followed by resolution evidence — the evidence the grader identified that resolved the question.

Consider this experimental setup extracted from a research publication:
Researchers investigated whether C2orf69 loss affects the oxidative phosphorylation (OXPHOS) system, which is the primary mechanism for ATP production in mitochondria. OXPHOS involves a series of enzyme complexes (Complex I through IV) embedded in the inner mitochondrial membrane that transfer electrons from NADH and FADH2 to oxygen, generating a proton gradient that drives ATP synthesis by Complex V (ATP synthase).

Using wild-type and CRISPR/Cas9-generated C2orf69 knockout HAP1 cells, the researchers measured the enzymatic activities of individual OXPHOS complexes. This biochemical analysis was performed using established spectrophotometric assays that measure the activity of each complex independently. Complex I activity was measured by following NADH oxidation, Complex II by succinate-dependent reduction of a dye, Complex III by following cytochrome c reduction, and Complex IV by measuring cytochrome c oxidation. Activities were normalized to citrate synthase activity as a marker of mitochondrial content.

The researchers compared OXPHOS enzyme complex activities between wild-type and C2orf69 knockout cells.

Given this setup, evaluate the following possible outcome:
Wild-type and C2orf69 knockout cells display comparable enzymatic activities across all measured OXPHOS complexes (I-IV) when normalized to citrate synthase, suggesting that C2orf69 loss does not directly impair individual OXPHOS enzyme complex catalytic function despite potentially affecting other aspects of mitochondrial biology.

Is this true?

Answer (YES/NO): NO